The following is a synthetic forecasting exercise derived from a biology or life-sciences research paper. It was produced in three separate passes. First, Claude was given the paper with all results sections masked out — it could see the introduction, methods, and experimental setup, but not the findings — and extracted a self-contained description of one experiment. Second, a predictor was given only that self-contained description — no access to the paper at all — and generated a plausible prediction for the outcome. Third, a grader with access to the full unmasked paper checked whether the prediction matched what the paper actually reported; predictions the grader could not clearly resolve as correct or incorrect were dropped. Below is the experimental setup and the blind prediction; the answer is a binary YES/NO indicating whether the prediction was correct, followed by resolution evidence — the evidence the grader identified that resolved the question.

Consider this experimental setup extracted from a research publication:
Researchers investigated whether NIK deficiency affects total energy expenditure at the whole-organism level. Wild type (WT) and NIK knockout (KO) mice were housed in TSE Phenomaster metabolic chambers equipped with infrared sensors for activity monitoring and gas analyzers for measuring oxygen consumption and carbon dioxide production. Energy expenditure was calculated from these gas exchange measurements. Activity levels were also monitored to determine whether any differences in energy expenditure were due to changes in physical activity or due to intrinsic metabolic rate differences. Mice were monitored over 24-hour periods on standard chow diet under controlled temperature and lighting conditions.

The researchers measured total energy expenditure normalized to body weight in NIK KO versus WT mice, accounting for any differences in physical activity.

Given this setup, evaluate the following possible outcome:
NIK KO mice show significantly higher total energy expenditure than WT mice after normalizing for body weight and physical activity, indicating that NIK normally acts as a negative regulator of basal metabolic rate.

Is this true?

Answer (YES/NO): YES